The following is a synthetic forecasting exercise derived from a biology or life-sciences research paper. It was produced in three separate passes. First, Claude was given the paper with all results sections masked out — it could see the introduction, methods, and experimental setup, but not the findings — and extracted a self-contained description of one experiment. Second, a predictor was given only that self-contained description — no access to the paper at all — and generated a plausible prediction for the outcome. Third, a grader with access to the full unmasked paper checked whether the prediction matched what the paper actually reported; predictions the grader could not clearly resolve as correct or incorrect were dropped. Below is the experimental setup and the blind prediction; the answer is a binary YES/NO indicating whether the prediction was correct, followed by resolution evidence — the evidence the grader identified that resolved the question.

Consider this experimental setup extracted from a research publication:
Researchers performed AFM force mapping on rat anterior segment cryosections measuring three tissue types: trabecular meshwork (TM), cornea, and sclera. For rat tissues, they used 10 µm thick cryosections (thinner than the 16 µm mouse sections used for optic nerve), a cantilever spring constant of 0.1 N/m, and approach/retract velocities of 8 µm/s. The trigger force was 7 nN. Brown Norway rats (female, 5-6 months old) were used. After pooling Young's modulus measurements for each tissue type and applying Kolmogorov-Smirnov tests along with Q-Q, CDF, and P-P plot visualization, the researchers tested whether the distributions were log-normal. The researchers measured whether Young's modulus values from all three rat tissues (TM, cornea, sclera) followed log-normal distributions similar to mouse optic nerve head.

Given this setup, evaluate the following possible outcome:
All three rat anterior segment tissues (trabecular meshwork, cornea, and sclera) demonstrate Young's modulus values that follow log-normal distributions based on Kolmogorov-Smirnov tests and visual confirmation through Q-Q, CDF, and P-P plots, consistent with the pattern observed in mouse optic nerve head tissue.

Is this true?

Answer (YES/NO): YES